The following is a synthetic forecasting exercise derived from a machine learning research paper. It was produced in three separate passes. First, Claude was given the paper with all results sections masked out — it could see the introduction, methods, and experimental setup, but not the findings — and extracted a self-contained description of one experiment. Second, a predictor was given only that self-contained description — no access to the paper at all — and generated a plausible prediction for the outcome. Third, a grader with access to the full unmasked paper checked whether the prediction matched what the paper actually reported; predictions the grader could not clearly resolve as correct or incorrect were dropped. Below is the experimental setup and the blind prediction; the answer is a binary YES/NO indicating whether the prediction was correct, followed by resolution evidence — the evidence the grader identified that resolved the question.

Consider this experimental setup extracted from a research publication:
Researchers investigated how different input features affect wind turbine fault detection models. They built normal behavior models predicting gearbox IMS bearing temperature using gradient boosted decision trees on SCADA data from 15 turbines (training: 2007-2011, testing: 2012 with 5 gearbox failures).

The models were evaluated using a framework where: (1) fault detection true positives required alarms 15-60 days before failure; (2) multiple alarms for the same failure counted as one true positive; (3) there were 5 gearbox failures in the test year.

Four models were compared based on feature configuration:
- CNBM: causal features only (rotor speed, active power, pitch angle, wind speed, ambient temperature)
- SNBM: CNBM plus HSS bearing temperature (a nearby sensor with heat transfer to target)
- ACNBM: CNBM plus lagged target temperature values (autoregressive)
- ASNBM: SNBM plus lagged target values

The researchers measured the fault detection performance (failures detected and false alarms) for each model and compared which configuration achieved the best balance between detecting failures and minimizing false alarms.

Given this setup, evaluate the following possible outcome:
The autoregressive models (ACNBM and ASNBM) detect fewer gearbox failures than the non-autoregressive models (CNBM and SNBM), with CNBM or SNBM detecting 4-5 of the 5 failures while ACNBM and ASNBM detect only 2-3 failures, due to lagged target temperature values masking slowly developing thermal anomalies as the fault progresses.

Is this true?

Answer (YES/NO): NO